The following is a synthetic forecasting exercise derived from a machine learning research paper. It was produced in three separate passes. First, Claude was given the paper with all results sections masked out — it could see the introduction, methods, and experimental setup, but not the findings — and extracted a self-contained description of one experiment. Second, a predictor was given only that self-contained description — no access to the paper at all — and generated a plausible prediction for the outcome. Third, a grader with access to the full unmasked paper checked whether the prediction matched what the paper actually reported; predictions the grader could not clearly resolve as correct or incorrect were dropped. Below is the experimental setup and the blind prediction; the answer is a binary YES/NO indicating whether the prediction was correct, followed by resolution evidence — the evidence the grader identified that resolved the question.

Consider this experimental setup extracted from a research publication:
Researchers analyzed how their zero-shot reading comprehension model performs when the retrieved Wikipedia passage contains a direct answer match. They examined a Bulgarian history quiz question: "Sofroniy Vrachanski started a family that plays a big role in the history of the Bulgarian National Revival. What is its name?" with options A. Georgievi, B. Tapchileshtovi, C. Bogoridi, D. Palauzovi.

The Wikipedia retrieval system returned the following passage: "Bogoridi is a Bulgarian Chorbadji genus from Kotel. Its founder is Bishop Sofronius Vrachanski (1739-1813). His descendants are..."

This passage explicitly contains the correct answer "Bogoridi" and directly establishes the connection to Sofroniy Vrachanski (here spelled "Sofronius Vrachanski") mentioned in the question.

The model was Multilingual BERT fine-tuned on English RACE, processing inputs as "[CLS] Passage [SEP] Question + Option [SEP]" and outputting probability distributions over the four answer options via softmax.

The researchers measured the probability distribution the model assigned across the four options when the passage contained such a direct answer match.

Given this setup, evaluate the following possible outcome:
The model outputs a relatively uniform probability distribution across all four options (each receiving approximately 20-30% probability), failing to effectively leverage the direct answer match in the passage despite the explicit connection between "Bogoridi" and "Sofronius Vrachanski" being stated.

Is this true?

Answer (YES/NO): NO